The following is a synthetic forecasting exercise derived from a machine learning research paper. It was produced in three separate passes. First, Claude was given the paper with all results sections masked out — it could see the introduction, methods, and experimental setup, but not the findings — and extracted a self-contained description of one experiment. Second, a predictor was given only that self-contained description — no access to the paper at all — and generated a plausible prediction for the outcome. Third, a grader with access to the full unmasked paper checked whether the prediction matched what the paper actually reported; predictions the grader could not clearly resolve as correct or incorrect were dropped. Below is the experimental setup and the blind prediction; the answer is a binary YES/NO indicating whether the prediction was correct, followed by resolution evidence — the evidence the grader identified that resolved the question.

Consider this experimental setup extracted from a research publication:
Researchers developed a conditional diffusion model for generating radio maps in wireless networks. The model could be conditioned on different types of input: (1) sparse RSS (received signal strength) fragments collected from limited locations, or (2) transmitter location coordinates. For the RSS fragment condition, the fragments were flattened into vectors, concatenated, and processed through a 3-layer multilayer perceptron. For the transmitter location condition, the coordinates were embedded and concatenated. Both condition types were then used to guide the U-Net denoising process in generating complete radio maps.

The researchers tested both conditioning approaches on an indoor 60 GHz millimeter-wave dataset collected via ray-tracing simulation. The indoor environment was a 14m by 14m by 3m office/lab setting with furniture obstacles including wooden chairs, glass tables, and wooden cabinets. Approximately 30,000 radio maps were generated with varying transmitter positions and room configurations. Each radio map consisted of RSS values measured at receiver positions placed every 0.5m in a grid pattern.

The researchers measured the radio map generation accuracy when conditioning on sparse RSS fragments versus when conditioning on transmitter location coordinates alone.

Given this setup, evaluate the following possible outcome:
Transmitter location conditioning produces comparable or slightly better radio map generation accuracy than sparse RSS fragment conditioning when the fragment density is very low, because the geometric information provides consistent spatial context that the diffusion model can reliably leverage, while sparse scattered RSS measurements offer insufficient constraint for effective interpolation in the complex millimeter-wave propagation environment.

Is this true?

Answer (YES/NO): NO